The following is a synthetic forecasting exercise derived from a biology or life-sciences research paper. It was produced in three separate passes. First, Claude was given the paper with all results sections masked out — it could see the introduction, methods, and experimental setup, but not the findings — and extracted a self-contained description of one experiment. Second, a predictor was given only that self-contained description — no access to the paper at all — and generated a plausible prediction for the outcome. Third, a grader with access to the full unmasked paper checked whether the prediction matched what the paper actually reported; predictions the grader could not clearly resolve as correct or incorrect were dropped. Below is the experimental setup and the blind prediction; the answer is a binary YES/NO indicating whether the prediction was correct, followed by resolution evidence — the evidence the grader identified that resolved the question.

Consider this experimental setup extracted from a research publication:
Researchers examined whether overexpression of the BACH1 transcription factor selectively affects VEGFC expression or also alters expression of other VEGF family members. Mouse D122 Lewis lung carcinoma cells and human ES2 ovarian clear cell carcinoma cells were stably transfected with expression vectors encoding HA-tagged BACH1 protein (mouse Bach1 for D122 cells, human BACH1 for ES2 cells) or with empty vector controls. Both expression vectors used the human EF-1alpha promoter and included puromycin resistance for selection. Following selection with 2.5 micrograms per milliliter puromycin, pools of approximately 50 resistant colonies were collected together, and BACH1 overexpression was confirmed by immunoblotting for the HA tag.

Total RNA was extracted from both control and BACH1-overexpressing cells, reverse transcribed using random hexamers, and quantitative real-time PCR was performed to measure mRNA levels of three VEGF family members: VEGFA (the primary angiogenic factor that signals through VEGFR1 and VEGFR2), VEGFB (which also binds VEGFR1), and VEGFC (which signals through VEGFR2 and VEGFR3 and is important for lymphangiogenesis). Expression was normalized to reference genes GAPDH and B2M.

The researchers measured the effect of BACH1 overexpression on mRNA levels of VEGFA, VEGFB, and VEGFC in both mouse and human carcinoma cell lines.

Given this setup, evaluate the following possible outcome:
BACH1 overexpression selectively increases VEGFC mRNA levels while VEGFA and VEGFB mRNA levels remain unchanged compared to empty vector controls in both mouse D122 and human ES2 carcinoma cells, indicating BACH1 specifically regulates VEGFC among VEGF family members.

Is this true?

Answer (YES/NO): YES